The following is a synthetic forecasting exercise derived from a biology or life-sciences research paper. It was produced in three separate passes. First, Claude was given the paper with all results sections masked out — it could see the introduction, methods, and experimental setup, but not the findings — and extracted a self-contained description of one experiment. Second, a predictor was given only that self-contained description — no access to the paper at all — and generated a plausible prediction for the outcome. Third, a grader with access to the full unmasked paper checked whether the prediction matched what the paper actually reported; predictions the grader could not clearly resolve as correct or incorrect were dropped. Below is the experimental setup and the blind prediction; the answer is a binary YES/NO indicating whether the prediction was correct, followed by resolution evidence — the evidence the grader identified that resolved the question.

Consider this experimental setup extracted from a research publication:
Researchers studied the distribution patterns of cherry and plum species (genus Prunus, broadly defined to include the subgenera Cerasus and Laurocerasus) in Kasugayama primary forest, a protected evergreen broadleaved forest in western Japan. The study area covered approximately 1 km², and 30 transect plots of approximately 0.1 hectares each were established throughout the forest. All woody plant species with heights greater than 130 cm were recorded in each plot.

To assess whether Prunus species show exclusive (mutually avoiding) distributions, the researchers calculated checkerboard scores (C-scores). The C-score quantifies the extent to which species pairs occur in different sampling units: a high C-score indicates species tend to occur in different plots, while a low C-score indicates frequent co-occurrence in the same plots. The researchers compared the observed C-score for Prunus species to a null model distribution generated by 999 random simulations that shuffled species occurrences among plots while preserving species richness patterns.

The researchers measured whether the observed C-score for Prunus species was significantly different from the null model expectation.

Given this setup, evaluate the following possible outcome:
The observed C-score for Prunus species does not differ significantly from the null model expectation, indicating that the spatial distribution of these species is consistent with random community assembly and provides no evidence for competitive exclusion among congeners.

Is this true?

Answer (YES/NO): YES